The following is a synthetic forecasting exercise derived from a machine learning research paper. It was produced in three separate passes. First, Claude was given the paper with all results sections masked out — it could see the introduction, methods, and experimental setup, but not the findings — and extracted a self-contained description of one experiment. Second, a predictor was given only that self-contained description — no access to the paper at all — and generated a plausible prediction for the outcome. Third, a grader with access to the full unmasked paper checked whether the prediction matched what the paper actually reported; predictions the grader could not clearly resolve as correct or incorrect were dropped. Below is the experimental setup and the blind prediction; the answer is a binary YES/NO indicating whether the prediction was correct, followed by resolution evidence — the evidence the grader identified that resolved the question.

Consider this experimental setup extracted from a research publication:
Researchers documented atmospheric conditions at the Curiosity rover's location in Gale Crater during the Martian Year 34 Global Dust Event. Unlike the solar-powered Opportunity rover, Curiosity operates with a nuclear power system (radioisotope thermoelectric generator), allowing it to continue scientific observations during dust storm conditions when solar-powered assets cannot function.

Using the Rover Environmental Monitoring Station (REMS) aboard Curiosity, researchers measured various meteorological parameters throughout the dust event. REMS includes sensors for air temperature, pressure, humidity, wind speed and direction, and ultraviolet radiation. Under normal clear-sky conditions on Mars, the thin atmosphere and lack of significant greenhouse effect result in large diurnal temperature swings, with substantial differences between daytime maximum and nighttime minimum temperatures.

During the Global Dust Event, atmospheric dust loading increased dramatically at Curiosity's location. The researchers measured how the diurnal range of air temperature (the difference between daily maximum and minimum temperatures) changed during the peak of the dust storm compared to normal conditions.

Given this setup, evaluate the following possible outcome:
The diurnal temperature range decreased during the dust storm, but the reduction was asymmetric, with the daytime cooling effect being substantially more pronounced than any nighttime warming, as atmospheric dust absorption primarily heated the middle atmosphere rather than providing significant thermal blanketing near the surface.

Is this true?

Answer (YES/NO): NO